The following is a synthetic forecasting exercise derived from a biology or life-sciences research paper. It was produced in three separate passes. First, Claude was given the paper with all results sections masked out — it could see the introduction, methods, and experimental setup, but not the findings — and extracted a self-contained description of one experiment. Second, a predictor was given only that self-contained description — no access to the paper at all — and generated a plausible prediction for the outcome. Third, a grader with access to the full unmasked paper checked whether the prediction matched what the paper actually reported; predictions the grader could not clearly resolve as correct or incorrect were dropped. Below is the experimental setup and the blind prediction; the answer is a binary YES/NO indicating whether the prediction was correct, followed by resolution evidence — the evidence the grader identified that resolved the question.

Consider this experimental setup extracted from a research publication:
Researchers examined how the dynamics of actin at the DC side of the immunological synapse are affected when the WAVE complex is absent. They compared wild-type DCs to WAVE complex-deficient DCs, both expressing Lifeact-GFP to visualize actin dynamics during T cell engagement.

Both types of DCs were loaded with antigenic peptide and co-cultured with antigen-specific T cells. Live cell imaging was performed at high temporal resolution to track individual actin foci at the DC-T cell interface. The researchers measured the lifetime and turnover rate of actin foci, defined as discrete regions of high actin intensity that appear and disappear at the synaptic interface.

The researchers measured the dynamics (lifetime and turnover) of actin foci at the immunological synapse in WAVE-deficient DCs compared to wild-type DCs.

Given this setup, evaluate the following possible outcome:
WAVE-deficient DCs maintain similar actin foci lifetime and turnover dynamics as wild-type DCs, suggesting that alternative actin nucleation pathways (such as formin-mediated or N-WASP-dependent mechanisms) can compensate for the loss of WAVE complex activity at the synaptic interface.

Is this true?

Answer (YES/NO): NO